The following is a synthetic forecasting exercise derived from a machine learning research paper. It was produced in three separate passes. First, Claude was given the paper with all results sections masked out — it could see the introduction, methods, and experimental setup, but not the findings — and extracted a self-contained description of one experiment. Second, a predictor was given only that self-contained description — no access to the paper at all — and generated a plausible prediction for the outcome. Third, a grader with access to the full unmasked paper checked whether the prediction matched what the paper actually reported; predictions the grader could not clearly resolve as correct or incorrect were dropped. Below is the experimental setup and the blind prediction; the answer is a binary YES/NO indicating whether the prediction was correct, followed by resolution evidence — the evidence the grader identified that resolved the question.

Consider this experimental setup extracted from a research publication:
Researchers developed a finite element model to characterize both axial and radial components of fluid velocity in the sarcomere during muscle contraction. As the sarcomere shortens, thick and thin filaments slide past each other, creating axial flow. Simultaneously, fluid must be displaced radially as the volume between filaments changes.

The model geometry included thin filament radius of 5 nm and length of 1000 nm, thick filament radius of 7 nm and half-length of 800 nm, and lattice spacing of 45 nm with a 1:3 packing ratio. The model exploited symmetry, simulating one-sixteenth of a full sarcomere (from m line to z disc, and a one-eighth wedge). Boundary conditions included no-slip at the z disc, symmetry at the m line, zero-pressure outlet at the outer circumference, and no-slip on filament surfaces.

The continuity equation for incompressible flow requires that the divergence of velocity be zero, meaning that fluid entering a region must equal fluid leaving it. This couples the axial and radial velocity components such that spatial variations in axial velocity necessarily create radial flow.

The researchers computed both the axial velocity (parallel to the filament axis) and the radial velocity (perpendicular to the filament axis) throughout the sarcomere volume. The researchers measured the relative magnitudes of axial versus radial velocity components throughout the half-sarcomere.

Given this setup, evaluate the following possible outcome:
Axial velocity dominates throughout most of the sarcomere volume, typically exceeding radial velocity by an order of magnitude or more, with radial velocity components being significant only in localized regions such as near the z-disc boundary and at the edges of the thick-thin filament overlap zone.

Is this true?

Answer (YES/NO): NO